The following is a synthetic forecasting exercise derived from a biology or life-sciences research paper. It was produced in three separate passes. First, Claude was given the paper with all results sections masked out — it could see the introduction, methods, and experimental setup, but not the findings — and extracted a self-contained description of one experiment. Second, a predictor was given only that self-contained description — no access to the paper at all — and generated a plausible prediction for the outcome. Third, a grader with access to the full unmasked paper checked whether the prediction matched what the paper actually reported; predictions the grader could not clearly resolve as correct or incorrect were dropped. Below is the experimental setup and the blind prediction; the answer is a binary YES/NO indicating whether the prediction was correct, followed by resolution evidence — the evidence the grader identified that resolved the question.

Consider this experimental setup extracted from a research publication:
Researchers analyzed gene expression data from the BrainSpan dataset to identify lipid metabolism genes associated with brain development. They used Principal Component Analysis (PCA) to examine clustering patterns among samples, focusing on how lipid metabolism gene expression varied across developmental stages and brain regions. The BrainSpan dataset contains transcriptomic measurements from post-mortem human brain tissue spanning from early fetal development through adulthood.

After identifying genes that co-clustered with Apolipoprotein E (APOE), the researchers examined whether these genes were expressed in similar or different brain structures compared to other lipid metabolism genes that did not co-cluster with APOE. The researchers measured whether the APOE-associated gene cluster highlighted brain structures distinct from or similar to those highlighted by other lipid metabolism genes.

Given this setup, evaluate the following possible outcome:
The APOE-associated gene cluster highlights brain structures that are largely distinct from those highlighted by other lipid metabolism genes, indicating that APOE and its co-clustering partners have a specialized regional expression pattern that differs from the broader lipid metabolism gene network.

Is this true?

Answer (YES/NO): YES